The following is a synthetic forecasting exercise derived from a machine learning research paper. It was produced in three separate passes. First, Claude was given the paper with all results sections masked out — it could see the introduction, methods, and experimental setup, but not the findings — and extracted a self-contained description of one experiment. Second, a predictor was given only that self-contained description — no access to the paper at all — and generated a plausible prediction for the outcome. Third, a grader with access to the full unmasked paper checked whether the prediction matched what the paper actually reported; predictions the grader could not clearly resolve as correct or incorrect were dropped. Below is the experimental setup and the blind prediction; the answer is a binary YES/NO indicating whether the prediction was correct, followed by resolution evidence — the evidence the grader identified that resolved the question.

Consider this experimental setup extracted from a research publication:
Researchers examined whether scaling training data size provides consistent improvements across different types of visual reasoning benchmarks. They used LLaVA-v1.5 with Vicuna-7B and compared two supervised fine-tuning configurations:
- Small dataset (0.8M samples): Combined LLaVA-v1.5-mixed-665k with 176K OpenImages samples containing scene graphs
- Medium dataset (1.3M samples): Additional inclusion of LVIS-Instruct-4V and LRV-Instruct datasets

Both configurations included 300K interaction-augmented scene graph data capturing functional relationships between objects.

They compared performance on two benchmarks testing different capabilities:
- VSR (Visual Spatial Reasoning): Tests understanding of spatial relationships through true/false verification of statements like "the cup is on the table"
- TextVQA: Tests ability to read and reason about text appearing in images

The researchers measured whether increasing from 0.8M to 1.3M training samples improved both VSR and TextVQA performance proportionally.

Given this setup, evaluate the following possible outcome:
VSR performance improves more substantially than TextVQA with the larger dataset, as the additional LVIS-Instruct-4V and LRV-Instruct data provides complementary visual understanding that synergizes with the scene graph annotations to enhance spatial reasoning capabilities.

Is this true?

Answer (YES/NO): YES